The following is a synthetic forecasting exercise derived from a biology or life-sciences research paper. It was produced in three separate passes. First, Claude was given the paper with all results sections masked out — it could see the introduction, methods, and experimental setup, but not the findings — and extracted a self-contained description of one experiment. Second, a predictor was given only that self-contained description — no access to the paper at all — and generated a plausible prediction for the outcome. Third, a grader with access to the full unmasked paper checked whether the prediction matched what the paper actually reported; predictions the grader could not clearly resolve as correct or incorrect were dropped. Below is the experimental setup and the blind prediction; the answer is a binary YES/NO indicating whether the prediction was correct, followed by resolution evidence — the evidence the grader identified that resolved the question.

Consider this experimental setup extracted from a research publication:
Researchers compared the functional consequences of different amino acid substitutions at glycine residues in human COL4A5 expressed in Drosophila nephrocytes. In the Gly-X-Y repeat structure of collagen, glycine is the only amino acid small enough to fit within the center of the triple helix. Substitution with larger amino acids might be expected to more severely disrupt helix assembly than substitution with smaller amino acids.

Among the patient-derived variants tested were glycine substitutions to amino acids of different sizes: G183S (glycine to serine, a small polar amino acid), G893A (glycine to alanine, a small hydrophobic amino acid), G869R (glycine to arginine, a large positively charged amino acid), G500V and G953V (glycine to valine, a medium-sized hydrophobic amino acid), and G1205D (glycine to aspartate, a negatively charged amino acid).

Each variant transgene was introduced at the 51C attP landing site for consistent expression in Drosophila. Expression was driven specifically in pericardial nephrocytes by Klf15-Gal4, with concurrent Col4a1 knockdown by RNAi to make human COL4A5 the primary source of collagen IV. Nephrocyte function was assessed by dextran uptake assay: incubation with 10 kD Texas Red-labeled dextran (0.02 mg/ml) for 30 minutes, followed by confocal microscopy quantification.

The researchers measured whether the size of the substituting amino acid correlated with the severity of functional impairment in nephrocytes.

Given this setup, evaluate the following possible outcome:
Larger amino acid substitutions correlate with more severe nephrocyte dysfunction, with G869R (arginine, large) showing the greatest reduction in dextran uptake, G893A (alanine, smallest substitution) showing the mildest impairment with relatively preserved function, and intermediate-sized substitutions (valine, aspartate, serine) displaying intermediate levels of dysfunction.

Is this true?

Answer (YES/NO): NO